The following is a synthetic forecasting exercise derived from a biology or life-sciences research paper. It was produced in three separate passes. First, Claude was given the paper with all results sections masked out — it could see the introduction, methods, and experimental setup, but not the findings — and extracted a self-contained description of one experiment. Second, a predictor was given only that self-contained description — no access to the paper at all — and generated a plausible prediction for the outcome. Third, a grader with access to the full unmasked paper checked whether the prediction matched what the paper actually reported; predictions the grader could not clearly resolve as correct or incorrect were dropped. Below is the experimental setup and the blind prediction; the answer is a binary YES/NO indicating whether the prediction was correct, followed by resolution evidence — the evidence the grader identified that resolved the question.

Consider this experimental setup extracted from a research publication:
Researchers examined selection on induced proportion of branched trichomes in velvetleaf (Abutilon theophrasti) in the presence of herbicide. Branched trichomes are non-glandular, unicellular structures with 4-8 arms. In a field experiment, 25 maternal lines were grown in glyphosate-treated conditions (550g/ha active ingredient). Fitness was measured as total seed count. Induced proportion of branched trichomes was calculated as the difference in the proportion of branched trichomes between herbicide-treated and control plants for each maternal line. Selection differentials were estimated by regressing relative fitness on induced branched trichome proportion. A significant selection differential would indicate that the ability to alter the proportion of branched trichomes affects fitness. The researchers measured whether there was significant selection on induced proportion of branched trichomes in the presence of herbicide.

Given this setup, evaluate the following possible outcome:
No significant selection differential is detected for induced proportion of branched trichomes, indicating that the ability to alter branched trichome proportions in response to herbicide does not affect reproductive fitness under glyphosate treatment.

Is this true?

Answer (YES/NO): YES